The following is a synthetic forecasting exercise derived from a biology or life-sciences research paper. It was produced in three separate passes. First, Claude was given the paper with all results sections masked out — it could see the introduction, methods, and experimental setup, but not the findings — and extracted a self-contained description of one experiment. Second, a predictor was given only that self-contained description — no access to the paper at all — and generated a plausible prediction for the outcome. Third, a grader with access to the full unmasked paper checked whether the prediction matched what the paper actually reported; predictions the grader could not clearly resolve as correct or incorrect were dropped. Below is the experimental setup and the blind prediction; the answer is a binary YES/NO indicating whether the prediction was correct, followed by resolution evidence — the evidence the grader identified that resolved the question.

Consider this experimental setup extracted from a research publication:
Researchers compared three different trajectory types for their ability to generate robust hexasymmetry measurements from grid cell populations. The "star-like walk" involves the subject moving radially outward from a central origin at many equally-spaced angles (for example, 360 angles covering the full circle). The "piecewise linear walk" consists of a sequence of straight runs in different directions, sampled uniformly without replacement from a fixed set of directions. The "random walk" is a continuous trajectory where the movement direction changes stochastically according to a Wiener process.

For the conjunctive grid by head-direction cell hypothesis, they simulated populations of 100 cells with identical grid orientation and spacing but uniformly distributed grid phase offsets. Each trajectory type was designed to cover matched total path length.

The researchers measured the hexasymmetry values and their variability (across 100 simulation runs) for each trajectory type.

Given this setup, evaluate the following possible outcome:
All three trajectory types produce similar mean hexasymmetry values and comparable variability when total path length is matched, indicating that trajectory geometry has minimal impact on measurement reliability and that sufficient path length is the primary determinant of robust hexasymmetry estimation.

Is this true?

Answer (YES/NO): NO